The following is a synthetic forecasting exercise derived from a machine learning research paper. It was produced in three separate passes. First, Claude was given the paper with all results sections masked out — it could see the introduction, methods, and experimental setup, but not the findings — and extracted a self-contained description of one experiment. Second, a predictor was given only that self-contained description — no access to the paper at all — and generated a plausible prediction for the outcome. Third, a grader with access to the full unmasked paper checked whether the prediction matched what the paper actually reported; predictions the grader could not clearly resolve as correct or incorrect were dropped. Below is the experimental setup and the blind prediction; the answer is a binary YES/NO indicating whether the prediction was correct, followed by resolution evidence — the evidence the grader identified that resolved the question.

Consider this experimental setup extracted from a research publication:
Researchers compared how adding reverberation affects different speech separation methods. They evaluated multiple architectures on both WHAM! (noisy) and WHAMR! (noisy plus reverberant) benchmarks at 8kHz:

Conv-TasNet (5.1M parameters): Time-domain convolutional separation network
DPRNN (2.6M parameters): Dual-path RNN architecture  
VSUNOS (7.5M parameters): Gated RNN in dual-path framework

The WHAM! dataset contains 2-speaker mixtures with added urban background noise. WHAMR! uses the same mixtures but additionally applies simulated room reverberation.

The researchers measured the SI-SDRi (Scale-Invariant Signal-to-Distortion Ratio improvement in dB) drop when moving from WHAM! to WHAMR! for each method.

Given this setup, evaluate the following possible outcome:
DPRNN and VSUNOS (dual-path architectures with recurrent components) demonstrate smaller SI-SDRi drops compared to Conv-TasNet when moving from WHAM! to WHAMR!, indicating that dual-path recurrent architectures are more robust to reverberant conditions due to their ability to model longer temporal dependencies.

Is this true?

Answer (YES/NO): YES